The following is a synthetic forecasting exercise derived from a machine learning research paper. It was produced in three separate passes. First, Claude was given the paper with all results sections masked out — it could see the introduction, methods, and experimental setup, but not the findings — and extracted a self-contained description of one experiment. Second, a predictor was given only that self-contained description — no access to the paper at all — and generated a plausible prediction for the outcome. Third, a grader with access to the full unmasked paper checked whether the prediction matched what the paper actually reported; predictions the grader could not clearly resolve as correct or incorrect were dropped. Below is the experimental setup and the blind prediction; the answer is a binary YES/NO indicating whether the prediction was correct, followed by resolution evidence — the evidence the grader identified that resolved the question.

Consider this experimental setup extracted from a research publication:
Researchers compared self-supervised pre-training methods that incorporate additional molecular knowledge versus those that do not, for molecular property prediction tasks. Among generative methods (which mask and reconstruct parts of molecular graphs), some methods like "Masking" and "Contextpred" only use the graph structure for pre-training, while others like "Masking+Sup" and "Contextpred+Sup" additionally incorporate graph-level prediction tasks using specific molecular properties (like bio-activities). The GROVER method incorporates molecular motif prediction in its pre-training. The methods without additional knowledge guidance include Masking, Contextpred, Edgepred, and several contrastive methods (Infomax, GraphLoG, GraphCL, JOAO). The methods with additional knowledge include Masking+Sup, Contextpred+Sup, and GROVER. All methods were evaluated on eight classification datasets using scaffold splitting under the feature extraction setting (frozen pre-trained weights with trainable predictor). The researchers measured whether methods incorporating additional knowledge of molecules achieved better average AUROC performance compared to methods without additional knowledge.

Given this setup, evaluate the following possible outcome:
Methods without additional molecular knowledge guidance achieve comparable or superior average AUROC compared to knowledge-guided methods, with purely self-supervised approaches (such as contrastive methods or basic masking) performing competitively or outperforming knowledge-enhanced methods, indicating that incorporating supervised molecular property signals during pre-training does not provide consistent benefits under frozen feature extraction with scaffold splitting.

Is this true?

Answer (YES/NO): NO